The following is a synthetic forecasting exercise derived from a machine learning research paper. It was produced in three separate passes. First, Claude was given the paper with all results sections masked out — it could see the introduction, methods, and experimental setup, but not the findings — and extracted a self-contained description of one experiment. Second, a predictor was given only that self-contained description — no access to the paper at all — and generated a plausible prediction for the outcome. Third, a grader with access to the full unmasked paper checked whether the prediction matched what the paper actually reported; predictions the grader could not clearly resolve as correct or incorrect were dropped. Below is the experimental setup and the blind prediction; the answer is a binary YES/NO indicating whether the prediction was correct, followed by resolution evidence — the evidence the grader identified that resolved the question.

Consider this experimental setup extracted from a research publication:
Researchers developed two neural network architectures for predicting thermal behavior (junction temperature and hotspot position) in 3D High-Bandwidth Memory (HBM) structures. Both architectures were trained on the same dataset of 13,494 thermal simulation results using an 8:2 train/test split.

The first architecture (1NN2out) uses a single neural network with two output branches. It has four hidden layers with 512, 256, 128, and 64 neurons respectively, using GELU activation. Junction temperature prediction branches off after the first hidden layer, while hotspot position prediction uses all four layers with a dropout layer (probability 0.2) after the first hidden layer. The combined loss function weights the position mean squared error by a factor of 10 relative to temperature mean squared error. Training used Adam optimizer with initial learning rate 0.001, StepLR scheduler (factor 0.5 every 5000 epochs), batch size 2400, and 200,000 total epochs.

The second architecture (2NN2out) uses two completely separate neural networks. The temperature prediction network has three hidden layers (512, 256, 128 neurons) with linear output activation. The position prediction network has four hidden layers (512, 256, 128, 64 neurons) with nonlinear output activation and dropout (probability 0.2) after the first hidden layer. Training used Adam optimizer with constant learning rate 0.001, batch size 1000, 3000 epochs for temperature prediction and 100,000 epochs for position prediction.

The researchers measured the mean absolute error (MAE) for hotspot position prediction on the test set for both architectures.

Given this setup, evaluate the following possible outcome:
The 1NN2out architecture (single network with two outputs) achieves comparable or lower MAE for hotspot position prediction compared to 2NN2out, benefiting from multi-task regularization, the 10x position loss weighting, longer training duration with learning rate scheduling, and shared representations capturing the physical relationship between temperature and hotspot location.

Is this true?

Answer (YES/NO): YES